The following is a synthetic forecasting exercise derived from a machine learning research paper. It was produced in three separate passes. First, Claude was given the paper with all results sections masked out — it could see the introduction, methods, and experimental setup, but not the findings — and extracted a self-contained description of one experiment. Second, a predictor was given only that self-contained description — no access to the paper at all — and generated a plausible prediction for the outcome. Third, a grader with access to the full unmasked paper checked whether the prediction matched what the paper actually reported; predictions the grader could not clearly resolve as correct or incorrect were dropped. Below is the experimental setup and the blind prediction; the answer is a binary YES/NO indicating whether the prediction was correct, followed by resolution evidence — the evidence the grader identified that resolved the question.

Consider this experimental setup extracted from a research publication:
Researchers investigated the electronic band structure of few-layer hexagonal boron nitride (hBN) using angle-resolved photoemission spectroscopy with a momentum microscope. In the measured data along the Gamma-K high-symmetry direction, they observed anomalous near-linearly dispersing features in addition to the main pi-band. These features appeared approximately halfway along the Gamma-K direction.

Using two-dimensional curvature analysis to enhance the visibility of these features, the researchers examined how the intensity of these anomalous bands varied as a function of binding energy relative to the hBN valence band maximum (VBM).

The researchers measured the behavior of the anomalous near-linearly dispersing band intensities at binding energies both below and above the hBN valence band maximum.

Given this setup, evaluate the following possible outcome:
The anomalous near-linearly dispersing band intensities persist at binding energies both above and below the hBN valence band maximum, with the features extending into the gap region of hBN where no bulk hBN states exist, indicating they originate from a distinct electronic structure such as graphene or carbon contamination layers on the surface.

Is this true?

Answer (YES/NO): NO